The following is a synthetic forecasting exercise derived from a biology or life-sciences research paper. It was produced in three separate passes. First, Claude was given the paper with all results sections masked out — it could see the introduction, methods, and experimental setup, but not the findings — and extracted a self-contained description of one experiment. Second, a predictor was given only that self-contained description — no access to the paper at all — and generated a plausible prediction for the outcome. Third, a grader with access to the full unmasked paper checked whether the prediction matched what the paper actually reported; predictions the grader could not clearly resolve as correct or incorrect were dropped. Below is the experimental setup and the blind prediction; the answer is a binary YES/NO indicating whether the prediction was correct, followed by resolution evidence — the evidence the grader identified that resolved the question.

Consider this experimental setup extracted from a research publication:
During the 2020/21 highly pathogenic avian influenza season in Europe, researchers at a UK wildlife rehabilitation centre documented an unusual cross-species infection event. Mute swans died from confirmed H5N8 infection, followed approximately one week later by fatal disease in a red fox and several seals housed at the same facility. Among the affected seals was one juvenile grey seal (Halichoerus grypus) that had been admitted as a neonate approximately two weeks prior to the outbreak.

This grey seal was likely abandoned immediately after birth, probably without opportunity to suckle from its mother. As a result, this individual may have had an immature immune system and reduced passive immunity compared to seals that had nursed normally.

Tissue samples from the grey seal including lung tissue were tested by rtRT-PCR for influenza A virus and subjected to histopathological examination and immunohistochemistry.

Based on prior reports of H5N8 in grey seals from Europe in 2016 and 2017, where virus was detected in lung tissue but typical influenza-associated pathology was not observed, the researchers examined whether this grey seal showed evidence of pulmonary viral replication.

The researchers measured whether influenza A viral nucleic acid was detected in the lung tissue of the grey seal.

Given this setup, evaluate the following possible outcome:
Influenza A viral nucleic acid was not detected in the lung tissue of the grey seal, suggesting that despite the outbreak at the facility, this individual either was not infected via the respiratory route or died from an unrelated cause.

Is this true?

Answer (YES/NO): NO